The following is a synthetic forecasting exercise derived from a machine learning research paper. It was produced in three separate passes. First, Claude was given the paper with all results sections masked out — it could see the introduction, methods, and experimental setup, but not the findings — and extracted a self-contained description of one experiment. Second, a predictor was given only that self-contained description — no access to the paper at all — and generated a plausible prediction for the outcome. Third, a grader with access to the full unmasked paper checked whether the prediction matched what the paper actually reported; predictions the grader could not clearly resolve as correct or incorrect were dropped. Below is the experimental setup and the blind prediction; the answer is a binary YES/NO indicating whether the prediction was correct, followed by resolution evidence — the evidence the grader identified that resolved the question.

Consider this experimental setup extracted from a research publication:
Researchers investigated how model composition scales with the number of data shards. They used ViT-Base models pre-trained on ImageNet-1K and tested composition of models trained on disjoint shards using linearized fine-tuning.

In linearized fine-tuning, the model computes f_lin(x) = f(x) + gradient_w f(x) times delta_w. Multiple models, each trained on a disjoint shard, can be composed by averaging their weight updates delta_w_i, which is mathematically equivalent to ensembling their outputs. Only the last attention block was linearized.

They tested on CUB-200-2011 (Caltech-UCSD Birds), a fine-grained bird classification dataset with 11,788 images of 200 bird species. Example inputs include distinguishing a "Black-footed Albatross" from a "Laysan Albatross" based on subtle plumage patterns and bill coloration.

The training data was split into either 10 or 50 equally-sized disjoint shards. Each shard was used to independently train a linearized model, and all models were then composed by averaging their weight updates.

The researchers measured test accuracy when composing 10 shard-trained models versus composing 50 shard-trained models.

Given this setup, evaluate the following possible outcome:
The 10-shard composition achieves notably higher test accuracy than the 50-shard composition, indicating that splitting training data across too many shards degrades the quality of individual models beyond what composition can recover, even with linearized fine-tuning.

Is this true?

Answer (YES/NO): YES